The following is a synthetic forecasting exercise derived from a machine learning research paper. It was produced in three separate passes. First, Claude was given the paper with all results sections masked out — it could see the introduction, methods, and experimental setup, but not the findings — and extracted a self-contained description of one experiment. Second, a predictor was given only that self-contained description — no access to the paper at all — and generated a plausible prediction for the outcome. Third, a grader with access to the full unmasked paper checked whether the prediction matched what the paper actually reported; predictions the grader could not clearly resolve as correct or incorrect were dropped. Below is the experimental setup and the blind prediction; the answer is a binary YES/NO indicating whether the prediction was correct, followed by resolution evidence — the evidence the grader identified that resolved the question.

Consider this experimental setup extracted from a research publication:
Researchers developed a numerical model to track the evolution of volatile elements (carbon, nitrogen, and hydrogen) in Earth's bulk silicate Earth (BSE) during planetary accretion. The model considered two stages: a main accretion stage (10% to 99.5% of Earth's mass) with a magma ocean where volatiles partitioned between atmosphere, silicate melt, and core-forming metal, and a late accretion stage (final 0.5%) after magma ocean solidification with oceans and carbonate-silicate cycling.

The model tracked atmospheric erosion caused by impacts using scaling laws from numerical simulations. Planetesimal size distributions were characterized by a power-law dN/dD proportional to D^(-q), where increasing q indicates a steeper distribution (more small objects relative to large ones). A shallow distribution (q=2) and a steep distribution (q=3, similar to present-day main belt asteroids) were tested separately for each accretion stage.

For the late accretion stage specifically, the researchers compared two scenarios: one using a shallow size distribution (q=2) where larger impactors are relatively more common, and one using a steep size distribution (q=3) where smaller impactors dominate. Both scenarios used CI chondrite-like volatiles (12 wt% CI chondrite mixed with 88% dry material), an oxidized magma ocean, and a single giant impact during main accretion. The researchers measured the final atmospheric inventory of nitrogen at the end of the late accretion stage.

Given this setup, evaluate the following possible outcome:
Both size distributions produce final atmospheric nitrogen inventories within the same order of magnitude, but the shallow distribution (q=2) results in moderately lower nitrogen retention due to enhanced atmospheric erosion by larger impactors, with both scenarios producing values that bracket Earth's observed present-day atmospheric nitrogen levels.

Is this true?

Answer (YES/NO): NO